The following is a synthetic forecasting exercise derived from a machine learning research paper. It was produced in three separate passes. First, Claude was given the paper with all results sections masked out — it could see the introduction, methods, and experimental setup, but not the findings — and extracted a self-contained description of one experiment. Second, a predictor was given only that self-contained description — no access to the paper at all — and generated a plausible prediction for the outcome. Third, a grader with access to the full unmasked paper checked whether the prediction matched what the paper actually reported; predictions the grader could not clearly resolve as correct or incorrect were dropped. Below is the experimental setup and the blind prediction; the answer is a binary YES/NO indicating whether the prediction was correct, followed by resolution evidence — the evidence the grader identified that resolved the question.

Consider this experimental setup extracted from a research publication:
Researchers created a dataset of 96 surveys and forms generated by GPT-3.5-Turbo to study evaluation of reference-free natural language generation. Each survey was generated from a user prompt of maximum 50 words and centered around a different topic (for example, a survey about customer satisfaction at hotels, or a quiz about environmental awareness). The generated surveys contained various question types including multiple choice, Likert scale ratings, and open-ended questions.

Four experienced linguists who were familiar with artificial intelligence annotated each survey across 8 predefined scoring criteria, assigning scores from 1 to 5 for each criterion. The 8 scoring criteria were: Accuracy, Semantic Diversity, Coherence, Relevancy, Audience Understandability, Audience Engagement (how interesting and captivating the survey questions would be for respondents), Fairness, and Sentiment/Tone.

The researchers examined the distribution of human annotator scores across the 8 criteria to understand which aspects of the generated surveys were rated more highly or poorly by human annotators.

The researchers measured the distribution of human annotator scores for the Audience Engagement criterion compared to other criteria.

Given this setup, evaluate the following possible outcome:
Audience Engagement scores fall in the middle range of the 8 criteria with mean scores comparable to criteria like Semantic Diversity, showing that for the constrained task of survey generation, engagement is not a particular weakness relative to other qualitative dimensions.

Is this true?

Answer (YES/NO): NO